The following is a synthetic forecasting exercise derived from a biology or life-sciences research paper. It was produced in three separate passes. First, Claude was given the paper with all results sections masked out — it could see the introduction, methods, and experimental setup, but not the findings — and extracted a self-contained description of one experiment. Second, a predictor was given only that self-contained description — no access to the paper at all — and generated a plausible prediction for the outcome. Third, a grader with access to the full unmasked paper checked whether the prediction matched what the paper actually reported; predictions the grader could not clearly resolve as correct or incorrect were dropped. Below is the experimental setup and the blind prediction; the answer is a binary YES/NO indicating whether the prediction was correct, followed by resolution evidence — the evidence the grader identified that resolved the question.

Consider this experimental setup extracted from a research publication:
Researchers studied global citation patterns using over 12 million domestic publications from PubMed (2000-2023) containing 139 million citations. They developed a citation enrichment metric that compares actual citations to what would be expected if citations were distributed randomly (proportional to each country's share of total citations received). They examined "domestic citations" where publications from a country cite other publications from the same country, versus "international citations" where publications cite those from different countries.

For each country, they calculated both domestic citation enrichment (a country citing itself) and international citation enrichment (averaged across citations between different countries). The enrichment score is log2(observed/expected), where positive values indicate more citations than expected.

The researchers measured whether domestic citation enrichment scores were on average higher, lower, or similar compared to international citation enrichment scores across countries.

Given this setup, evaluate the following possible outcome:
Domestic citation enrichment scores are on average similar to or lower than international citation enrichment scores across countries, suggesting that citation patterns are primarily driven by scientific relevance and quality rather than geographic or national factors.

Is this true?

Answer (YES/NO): NO